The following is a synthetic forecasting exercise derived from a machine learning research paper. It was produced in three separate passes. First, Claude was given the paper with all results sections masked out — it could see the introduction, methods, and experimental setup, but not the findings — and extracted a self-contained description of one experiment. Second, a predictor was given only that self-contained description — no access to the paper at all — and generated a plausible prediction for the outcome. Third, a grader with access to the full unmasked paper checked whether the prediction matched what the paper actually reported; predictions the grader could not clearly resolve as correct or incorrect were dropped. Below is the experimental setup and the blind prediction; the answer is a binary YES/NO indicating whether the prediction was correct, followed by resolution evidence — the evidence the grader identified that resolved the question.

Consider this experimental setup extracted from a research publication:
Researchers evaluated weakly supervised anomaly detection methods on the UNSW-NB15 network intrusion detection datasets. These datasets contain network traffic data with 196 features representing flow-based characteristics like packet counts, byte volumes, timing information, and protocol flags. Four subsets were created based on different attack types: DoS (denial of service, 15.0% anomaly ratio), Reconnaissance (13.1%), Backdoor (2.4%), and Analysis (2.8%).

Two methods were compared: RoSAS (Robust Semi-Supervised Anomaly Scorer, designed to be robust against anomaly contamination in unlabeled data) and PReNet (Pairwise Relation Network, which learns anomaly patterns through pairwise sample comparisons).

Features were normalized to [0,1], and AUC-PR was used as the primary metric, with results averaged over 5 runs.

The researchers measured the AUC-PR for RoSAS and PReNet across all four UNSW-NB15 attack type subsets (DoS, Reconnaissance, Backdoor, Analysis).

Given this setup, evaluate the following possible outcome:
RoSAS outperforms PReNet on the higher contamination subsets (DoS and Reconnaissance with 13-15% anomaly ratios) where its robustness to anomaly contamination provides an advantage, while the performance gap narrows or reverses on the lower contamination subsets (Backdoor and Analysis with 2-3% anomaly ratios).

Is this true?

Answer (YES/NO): NO